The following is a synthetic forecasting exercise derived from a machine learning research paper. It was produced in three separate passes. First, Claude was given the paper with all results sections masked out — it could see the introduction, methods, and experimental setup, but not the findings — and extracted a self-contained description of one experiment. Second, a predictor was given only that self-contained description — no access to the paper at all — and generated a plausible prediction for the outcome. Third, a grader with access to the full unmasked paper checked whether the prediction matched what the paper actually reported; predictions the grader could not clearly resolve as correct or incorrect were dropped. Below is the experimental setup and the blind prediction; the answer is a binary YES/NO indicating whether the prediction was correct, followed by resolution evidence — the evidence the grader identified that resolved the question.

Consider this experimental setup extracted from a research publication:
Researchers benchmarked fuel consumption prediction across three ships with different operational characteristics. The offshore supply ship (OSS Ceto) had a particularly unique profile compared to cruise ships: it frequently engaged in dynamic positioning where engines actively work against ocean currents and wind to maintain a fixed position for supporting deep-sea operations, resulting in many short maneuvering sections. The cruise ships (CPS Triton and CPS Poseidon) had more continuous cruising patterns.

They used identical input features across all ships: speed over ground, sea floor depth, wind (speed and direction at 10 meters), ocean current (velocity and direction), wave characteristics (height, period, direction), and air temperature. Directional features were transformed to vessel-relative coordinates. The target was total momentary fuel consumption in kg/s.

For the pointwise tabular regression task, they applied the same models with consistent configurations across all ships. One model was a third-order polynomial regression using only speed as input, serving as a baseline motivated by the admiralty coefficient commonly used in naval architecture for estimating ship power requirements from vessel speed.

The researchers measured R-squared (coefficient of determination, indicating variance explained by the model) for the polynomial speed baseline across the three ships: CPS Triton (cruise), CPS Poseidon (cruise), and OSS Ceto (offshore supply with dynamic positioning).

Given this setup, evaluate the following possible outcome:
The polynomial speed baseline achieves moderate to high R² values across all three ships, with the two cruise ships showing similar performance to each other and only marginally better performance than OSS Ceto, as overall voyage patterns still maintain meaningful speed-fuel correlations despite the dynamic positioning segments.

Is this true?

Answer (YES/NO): NO